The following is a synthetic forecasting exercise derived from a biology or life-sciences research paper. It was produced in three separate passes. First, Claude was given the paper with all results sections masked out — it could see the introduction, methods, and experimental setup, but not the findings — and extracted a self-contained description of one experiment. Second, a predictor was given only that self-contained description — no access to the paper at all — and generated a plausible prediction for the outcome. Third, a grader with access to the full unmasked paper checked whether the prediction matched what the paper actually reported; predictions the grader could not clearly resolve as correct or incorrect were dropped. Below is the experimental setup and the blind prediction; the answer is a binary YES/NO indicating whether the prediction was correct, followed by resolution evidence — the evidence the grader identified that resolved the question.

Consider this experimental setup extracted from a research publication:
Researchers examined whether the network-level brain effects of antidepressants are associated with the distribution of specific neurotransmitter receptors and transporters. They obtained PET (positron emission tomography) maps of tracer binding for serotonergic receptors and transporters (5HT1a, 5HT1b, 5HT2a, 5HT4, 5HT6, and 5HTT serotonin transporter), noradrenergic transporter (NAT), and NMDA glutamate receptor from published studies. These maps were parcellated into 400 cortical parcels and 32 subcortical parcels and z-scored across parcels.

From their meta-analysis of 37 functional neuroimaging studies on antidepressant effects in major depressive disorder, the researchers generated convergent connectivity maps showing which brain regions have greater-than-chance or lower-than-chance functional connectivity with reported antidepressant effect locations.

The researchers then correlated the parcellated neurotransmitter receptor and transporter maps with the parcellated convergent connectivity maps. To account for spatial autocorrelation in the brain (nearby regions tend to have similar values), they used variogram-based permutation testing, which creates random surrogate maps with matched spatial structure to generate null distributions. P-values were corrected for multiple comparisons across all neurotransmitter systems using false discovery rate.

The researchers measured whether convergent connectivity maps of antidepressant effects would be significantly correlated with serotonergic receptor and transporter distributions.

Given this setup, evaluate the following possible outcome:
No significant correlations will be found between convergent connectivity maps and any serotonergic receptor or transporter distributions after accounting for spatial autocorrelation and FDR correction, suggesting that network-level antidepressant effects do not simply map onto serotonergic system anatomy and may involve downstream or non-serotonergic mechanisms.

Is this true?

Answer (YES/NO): YES